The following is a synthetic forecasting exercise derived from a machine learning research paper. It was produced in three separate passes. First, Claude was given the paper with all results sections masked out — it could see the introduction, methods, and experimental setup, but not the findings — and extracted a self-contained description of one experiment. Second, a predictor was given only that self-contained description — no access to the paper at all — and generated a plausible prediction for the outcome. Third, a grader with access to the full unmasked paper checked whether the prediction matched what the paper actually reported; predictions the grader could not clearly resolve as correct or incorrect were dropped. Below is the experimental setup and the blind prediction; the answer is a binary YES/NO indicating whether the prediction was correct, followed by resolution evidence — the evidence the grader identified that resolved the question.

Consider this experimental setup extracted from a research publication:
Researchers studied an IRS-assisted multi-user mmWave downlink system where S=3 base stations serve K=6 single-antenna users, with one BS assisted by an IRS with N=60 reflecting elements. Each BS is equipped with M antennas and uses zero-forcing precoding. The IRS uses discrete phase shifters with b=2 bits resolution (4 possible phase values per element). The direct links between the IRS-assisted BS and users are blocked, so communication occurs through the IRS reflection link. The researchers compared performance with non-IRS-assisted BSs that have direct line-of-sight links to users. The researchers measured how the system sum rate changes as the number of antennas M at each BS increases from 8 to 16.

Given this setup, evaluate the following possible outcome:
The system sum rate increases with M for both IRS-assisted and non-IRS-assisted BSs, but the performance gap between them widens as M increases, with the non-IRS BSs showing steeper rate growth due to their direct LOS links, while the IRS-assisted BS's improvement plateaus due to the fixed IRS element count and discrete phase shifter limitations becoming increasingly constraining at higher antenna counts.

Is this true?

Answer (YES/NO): NO